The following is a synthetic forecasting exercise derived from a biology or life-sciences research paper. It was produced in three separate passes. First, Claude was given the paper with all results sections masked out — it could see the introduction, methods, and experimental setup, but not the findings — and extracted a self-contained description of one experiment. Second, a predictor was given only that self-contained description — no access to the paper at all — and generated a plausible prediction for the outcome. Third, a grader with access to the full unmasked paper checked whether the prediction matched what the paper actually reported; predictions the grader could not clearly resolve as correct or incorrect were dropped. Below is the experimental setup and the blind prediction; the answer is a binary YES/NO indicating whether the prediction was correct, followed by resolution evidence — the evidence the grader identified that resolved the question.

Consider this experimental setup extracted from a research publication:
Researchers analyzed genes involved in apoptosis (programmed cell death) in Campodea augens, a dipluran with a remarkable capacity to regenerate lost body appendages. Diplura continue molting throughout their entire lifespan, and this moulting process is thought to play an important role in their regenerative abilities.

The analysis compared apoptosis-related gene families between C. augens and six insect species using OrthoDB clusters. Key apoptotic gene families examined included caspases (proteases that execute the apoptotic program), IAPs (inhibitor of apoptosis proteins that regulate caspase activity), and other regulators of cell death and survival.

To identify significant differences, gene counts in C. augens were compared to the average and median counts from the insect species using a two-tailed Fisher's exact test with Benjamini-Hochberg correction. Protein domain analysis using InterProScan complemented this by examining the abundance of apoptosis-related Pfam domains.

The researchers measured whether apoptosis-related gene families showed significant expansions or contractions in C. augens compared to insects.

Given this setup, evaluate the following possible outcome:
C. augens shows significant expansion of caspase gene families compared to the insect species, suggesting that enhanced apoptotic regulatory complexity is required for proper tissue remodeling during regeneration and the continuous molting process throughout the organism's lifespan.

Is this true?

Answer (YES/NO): YES